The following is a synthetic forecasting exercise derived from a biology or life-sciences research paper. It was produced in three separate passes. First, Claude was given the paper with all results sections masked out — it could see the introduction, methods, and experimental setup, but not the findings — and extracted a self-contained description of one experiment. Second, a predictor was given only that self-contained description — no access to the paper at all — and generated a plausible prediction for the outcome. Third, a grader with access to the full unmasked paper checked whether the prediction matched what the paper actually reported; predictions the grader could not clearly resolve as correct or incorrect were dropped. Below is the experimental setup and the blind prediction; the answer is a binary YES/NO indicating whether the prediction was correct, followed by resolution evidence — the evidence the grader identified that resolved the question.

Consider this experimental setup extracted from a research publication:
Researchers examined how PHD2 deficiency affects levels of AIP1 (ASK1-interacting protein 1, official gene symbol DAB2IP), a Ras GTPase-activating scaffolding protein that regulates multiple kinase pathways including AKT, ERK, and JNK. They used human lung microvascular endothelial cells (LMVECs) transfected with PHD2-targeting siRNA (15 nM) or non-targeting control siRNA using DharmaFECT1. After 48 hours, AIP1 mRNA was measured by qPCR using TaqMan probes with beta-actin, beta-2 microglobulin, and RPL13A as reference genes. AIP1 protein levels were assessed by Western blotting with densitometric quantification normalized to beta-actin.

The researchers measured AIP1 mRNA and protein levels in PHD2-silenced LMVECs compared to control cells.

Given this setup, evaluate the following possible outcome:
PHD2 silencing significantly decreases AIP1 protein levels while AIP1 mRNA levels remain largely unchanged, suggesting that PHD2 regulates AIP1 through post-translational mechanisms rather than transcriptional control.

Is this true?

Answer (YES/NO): YES